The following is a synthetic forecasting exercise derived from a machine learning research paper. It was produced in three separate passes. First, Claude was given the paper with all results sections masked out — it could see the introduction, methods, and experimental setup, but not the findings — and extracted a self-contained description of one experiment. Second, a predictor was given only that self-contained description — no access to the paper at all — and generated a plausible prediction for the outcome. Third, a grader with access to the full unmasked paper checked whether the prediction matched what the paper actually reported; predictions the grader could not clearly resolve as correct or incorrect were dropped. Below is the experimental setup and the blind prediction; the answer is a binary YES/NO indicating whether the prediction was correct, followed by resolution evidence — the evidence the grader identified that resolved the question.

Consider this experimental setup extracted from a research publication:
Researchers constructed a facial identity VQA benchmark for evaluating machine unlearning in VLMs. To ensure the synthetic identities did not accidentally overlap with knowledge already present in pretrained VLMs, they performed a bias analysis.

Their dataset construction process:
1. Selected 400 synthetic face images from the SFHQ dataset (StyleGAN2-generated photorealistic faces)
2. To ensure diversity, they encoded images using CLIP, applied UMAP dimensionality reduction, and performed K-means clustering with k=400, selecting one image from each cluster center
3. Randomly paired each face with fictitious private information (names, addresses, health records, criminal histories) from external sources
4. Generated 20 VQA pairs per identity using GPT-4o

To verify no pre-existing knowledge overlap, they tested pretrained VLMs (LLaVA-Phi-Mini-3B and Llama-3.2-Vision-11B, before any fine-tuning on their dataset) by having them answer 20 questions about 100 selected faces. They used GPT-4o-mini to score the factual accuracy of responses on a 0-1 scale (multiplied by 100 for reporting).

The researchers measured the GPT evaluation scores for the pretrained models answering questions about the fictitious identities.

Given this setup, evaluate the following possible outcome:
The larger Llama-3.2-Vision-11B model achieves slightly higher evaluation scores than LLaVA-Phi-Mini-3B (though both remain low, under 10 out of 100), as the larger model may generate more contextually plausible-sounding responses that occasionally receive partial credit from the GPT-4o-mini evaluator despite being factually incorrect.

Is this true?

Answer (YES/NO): YES